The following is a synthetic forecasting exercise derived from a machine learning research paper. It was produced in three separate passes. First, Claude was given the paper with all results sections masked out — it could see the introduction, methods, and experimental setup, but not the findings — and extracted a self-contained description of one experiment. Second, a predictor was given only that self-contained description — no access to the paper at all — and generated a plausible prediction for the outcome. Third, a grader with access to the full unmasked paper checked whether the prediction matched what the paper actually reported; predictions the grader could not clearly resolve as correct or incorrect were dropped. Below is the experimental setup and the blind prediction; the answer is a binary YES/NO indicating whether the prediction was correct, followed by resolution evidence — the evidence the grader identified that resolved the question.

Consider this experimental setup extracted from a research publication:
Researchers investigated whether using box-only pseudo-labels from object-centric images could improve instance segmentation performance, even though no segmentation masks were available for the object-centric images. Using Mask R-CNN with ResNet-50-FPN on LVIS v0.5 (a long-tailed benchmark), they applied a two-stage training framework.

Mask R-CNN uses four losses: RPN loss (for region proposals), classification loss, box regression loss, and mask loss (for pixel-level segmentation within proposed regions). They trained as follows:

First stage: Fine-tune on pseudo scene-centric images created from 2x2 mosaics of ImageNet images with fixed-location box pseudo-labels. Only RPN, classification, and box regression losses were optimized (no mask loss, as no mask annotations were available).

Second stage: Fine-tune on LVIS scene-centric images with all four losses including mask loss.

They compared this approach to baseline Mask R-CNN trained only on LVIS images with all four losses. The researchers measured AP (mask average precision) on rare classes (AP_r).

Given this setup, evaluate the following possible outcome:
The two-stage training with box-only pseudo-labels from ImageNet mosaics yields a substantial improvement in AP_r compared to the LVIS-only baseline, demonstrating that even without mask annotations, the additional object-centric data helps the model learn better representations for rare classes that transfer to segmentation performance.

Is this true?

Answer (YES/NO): YES